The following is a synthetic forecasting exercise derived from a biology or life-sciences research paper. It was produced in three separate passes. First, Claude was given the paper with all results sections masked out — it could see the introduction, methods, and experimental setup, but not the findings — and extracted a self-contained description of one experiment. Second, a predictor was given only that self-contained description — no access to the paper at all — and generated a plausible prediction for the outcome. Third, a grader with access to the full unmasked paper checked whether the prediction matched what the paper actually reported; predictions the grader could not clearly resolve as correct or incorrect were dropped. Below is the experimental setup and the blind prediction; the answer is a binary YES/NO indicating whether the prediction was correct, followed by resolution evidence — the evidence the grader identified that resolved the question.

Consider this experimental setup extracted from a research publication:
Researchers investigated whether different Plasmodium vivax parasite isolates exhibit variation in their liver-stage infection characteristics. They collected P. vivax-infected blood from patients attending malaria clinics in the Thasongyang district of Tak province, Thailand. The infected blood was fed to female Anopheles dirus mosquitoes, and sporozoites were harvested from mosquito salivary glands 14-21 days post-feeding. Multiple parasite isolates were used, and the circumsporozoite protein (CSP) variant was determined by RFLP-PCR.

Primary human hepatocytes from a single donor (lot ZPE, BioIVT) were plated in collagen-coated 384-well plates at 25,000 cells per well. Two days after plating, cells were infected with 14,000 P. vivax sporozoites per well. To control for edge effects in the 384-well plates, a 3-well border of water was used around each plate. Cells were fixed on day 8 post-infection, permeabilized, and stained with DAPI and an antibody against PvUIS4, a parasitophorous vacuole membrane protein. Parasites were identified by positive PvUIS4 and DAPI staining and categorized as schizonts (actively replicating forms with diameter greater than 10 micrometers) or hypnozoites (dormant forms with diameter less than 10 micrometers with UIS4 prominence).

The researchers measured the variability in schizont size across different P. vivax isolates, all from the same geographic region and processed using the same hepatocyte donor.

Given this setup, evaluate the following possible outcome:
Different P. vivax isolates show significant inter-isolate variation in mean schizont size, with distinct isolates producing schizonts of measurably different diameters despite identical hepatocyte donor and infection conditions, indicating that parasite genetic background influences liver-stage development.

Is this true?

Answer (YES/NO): YES